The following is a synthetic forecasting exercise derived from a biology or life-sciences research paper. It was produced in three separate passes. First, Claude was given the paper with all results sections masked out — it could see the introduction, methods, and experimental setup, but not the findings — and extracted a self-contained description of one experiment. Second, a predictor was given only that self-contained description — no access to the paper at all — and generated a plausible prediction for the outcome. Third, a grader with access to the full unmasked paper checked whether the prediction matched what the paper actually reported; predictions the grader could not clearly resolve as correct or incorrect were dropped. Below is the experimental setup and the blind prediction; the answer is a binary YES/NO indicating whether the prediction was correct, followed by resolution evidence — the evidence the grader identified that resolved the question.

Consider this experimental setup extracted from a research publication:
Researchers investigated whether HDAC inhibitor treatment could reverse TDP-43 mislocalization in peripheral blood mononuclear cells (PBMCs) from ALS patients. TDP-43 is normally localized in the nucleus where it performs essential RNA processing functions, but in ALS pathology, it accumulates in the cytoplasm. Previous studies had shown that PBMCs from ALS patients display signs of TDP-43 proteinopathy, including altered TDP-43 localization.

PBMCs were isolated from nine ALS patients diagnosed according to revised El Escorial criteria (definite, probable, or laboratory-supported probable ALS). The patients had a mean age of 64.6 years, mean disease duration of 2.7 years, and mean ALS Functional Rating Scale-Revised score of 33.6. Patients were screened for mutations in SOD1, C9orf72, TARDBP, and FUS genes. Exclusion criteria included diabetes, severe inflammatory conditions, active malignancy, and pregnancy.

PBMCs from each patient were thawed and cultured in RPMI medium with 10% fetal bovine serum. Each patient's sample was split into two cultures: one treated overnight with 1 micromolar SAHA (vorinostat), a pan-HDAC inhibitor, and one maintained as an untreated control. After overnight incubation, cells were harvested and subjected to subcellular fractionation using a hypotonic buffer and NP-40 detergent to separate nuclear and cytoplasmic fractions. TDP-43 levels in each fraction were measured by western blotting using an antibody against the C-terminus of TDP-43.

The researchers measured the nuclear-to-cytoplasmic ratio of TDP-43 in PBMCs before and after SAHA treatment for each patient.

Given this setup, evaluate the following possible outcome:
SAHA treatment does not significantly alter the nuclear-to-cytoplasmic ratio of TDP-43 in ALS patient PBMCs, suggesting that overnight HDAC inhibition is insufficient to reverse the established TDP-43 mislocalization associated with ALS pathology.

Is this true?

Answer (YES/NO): NO